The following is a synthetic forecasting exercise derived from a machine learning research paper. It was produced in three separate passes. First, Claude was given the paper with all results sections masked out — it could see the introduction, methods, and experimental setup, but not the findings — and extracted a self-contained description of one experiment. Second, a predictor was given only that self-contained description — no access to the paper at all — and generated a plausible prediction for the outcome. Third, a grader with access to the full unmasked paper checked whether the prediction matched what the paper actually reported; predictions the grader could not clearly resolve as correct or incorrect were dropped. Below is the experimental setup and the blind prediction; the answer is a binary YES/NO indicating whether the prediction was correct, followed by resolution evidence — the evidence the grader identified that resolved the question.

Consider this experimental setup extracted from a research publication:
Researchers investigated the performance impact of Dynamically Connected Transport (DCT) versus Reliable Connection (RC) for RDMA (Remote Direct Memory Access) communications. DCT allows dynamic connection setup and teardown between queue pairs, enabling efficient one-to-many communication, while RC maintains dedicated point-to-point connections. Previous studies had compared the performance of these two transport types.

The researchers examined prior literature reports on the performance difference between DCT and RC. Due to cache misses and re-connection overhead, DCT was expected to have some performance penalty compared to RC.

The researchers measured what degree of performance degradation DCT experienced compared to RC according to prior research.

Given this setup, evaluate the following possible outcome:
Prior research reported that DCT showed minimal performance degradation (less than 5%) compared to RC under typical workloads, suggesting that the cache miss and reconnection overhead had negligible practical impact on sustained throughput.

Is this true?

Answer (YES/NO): NO